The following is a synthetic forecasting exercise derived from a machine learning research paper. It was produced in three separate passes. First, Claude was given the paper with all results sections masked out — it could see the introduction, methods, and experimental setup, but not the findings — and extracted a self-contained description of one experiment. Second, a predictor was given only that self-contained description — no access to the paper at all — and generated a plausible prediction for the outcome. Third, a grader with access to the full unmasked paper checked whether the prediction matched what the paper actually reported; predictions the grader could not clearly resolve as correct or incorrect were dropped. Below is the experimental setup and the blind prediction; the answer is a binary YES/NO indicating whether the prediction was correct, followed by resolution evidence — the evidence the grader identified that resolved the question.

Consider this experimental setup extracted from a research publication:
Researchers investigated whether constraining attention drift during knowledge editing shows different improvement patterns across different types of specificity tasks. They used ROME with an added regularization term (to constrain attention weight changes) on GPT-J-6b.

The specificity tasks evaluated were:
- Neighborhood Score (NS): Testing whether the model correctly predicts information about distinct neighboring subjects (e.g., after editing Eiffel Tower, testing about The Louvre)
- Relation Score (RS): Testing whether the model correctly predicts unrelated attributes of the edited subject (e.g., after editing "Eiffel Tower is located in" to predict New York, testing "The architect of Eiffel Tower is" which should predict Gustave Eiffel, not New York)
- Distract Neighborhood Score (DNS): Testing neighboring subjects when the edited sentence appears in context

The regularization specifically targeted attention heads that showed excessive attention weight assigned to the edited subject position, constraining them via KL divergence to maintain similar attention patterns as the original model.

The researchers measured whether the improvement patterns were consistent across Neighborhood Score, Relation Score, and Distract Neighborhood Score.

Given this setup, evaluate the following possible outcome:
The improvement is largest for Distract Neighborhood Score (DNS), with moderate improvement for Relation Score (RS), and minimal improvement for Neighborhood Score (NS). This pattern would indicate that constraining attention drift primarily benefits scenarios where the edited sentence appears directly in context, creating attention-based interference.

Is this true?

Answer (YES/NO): YES